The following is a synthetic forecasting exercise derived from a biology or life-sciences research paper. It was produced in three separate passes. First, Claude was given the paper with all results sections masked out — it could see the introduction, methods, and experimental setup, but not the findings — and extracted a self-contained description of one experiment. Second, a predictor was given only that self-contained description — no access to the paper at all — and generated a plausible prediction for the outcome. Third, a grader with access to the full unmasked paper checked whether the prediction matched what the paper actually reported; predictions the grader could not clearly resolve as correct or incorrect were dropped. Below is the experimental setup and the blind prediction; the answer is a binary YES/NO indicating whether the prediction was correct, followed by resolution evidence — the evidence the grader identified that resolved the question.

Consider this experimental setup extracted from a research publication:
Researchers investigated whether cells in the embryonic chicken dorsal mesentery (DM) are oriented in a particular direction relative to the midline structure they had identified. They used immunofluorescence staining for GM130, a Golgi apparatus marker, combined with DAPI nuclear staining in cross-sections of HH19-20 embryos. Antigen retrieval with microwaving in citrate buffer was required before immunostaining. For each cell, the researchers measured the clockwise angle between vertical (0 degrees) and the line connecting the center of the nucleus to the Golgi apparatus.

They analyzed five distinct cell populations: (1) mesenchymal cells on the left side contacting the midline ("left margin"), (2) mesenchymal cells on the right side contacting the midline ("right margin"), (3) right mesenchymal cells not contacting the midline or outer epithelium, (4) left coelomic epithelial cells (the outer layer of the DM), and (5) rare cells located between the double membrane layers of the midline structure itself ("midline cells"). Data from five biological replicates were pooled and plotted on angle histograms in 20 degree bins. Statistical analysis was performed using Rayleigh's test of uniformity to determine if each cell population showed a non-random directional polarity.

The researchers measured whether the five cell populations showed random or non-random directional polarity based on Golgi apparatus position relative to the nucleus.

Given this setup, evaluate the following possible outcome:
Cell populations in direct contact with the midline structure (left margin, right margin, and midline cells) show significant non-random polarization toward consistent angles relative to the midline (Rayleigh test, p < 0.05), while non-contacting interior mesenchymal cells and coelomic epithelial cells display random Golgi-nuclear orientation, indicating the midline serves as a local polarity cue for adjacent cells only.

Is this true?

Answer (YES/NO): NO